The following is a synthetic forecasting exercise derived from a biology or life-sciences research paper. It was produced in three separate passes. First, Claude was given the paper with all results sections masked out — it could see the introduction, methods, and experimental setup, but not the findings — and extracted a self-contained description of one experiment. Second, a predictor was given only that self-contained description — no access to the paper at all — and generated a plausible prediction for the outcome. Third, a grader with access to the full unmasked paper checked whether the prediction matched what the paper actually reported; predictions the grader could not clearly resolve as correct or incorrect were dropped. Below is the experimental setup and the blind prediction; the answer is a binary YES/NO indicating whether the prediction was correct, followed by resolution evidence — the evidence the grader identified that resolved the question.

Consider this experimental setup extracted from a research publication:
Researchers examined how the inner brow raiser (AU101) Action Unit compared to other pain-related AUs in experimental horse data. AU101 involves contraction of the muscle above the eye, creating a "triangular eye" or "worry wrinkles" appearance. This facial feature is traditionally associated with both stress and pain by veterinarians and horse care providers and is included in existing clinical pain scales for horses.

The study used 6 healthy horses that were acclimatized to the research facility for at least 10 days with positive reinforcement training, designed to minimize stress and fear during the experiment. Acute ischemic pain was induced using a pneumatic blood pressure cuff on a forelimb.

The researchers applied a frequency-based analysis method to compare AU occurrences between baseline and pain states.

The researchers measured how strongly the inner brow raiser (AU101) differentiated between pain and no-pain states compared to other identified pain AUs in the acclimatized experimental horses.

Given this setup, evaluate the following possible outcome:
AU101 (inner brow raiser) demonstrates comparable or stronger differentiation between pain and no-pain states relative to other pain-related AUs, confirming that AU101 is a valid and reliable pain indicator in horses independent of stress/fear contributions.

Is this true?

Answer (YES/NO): NO